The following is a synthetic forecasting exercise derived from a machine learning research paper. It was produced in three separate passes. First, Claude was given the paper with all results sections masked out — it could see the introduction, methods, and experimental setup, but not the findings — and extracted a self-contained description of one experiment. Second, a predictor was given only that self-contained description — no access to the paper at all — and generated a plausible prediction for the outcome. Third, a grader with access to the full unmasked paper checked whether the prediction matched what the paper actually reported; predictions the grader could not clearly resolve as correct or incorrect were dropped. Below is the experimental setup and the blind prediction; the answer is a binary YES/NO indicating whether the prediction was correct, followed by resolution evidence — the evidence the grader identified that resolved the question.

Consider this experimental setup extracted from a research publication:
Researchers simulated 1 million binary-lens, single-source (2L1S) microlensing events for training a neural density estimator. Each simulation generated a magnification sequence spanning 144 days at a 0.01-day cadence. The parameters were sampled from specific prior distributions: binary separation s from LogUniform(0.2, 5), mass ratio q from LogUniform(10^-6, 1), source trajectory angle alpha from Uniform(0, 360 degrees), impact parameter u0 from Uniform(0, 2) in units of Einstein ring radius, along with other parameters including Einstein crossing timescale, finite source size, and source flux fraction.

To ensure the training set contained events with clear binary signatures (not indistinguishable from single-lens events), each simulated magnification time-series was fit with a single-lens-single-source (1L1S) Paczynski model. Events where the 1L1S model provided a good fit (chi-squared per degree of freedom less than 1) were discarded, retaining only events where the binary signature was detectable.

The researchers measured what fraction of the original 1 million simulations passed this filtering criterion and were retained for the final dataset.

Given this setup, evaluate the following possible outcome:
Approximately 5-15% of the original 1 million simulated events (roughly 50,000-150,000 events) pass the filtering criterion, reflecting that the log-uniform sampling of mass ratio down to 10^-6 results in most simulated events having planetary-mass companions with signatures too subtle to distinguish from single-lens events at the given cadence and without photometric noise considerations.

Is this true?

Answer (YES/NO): NO